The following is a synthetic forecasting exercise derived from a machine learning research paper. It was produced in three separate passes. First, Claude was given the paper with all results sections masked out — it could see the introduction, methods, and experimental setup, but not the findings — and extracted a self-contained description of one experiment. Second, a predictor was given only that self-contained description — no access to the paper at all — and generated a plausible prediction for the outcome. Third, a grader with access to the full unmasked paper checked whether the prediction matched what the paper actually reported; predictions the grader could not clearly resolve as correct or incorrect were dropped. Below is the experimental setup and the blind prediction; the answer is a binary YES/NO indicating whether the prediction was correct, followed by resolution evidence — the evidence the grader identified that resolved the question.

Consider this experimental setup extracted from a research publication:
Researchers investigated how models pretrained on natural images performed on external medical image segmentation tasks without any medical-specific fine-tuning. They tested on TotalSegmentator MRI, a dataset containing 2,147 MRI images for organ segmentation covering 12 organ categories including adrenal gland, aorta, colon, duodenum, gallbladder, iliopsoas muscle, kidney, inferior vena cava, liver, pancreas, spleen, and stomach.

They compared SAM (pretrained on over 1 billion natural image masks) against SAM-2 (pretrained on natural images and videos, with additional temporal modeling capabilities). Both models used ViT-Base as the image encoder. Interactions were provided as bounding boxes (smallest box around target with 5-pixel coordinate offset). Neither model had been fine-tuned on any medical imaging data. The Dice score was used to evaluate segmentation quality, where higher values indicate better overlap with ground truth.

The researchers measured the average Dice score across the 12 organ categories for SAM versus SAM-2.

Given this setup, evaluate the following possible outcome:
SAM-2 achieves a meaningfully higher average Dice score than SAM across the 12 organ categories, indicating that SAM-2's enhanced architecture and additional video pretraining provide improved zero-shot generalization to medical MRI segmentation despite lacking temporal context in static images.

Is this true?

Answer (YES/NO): YES